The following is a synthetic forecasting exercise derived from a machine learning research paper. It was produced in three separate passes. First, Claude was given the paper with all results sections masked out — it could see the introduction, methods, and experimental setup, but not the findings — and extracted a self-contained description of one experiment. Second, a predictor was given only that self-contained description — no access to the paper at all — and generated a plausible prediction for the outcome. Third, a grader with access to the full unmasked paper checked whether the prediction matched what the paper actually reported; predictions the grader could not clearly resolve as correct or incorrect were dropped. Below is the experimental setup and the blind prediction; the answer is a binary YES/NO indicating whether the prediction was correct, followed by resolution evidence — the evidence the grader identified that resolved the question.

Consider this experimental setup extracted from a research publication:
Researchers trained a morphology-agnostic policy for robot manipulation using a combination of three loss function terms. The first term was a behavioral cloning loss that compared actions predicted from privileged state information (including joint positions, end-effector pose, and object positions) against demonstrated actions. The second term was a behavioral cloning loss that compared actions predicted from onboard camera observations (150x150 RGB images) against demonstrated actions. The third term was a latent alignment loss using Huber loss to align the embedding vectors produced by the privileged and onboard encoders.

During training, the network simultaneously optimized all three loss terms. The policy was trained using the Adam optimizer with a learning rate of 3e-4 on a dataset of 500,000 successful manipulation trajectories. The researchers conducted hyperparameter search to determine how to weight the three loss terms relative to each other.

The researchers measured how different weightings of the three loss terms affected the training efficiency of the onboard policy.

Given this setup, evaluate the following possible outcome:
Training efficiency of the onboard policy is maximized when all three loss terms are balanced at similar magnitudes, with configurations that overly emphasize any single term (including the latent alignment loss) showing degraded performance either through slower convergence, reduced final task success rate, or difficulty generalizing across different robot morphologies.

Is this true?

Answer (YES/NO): YES